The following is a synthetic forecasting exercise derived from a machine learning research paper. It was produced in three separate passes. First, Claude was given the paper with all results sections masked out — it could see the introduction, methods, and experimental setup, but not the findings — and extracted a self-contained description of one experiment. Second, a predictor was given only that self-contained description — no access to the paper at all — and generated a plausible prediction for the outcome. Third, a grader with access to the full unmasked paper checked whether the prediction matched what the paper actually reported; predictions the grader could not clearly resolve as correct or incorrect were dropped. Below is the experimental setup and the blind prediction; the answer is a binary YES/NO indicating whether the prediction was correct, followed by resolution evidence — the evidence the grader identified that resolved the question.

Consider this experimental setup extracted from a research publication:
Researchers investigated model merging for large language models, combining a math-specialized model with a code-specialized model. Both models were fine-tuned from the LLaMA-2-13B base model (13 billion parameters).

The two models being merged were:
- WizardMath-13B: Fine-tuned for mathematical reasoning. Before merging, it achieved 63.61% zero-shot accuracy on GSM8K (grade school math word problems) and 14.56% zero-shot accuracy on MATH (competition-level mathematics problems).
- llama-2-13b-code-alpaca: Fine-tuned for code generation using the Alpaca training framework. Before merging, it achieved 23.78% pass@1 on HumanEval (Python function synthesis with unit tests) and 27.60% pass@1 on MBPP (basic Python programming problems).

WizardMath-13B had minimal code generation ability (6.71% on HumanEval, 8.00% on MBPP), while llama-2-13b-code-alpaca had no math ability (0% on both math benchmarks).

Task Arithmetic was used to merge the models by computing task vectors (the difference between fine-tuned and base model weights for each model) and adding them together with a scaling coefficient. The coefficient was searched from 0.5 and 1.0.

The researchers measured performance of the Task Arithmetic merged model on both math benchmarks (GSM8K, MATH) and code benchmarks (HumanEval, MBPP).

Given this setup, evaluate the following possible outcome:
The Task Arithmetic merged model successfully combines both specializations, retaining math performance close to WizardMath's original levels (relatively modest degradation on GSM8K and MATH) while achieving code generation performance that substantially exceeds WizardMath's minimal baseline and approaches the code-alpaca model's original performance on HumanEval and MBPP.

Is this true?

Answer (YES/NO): NO